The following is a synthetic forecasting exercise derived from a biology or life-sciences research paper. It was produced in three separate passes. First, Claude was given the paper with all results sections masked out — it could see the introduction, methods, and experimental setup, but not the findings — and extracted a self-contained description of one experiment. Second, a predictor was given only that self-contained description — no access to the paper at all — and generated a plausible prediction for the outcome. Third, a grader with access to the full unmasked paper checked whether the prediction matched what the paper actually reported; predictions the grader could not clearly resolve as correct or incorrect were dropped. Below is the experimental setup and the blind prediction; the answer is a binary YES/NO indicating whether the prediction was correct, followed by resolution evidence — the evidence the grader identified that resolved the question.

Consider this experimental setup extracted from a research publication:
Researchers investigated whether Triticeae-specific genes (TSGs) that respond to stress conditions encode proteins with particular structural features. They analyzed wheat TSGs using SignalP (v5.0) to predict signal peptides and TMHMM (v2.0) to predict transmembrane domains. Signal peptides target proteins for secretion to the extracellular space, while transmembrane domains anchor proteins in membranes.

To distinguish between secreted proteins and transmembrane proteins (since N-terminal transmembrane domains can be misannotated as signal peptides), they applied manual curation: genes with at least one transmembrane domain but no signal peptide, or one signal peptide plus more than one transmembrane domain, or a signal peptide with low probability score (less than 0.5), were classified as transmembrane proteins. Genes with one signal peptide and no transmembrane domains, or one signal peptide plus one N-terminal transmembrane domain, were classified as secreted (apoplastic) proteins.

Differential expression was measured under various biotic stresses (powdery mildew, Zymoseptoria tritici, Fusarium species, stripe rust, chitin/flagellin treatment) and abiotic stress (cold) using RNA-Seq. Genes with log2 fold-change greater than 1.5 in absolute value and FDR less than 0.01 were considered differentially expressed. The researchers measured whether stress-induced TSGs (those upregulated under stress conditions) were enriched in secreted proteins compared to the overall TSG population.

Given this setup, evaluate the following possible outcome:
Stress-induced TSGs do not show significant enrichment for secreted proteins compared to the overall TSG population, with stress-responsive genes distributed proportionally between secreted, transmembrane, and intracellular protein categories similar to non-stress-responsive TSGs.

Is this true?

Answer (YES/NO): NO